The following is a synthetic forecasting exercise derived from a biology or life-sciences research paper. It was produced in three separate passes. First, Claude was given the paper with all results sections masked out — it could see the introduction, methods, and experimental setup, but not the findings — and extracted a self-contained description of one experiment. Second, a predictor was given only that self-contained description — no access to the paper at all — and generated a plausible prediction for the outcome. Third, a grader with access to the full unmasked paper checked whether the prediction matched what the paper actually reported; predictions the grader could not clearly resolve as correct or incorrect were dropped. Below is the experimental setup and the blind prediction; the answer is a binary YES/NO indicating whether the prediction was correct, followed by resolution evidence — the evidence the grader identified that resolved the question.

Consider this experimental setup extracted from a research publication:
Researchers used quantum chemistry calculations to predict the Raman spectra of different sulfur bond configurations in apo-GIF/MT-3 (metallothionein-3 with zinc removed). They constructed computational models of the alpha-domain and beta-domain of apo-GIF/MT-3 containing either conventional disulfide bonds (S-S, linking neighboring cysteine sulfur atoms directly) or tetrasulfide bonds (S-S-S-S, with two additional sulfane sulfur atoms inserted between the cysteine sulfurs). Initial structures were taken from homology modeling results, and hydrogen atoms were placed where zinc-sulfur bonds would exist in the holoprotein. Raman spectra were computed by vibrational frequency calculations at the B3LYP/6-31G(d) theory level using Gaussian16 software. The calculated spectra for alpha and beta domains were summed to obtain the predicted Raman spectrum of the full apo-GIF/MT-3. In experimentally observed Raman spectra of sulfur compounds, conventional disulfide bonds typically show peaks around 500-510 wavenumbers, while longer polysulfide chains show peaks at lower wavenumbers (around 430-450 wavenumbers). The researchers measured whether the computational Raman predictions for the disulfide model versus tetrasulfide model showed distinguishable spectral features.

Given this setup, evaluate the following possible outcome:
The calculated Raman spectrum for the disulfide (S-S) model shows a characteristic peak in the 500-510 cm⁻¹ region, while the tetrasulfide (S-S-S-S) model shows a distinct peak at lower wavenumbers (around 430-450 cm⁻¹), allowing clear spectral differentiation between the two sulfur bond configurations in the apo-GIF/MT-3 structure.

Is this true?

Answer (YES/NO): NO